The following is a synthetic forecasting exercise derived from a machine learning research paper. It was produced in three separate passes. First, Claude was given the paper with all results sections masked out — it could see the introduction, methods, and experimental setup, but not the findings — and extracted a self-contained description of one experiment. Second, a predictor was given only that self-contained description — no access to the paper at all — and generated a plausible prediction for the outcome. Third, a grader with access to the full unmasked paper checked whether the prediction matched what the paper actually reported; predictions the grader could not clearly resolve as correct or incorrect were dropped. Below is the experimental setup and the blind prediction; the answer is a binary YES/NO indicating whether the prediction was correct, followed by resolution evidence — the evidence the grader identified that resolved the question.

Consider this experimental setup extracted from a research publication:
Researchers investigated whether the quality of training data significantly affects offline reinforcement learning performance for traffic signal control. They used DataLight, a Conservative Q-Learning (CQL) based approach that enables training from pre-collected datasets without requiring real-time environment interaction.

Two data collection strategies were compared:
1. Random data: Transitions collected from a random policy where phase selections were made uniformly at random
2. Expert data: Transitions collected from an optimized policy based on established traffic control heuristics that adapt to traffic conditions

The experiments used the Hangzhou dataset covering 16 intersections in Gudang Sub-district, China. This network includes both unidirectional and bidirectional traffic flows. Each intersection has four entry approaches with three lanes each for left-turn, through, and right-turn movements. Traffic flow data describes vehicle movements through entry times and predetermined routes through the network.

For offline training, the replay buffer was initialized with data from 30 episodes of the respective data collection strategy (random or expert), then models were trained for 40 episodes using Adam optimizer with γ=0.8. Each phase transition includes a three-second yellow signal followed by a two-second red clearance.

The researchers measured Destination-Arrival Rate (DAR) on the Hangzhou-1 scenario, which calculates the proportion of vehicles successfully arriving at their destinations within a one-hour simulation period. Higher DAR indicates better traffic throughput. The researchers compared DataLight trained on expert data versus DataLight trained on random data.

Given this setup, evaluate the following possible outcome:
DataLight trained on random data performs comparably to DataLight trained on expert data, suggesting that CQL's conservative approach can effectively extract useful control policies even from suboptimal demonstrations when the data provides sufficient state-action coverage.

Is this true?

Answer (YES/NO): YES